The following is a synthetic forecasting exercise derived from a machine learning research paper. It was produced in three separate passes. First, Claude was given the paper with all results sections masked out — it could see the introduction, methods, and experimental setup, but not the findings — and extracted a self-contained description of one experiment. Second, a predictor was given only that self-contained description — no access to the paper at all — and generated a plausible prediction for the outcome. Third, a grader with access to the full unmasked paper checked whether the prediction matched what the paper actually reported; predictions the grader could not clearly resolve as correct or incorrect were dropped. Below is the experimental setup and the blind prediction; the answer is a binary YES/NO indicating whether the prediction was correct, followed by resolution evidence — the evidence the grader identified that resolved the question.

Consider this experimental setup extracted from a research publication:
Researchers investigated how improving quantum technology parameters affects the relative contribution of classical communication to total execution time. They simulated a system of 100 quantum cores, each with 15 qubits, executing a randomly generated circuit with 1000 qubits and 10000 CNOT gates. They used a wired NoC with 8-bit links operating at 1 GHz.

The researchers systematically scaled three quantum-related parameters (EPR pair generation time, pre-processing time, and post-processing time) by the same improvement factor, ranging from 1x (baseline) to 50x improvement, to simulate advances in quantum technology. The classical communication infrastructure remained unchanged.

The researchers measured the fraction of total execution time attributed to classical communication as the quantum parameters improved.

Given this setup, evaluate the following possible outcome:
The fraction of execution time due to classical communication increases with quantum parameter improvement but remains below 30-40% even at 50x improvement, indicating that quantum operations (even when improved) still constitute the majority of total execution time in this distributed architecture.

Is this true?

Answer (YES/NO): NO